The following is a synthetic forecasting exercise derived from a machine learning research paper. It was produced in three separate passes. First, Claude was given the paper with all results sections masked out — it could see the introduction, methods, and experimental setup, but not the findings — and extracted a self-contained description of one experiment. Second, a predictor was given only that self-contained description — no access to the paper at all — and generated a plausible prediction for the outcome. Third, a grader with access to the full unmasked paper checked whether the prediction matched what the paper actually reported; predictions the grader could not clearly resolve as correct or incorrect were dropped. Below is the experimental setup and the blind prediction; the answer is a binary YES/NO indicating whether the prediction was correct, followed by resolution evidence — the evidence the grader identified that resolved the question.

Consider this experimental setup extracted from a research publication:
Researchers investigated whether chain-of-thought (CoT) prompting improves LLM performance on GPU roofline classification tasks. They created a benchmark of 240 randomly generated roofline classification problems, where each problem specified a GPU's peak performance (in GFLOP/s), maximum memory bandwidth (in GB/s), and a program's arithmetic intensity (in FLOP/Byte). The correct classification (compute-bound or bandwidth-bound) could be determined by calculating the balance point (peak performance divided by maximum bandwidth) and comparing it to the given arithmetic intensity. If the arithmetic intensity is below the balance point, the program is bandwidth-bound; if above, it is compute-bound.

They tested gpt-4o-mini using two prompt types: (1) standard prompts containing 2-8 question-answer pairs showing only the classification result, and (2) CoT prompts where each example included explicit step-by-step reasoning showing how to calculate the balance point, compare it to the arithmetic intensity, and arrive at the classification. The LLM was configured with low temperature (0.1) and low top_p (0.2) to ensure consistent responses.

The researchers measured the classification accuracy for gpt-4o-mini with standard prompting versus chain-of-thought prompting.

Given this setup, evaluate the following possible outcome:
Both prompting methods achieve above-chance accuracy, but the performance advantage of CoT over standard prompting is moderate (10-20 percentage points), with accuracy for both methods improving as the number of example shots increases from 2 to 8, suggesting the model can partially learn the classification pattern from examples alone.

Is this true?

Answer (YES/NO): NO